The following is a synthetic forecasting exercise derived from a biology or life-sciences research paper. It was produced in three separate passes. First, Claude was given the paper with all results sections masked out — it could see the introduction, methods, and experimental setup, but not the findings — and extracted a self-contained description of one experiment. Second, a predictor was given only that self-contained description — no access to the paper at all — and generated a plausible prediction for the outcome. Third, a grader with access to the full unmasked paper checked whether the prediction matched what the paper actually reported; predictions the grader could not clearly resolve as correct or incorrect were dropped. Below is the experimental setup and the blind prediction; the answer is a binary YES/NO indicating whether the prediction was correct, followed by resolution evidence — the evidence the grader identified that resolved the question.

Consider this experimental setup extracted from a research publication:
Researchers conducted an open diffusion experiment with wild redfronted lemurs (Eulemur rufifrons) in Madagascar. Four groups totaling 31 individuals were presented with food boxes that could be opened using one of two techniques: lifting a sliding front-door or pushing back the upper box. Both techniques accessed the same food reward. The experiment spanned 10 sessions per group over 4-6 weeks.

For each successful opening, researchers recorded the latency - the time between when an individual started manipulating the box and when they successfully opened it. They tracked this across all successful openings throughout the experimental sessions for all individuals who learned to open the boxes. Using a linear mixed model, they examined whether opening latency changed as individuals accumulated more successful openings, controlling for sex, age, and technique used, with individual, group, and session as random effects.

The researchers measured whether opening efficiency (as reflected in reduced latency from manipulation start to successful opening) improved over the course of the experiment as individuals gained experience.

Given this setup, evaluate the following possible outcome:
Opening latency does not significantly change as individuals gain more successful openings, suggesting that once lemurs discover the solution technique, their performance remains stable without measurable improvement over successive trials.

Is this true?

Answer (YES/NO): YES